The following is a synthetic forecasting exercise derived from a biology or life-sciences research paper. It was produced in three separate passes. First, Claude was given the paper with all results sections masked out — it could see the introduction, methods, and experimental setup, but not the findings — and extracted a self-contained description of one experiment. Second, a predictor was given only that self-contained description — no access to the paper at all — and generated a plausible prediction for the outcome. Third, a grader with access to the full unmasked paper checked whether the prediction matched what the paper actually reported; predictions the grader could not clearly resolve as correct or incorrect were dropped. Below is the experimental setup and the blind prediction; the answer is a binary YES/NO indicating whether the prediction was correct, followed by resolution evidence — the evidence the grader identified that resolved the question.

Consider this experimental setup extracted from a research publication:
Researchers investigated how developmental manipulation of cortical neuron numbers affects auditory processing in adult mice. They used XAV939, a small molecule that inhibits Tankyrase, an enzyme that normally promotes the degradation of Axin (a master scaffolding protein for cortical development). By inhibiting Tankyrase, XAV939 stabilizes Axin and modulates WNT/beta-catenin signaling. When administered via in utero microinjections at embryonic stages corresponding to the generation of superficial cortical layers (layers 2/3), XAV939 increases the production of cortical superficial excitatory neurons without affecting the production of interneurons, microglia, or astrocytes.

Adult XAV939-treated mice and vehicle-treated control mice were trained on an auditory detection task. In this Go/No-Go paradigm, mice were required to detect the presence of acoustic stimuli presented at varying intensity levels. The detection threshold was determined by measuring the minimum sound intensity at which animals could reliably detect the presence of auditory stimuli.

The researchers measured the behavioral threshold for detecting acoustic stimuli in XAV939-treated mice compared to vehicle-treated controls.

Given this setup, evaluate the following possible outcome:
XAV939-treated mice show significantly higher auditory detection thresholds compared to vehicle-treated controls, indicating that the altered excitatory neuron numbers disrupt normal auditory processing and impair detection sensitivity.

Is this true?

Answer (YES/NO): YES